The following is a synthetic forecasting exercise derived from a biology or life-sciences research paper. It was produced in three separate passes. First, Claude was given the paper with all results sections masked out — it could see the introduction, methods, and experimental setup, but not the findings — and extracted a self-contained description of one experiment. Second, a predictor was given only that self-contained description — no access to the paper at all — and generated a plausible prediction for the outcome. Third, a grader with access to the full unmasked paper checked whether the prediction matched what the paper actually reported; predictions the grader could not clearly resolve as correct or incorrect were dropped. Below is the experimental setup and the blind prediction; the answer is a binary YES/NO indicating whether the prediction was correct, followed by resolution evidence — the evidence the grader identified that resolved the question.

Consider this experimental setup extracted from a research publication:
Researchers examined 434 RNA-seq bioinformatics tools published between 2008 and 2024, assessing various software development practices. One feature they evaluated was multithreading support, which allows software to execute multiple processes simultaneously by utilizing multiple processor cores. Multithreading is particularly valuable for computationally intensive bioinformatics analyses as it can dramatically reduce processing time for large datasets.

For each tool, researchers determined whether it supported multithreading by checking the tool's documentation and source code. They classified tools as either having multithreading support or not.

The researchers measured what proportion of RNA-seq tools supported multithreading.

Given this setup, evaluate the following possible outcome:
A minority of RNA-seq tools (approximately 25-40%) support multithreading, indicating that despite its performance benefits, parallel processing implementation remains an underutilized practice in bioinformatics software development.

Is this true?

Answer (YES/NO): YES